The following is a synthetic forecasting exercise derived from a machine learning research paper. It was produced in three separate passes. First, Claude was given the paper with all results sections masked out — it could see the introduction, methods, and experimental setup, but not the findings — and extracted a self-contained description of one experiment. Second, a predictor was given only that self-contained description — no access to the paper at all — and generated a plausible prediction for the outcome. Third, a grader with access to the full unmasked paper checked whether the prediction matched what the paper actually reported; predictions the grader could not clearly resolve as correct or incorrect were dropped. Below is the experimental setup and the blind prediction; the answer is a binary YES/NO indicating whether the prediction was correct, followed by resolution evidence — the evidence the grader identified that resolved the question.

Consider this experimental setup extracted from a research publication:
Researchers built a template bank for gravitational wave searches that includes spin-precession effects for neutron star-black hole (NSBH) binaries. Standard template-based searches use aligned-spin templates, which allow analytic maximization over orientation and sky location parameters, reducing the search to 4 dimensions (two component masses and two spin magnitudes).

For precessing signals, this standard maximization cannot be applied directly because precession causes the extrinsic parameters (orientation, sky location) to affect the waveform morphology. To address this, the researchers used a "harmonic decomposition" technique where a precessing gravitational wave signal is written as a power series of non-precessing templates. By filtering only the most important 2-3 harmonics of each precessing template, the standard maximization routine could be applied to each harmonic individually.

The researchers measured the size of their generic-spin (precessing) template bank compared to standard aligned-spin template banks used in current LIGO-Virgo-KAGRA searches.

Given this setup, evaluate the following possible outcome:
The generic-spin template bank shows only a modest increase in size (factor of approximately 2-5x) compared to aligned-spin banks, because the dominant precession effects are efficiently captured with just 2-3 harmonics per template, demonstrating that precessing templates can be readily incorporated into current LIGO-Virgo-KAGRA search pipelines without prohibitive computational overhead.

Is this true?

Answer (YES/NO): YES